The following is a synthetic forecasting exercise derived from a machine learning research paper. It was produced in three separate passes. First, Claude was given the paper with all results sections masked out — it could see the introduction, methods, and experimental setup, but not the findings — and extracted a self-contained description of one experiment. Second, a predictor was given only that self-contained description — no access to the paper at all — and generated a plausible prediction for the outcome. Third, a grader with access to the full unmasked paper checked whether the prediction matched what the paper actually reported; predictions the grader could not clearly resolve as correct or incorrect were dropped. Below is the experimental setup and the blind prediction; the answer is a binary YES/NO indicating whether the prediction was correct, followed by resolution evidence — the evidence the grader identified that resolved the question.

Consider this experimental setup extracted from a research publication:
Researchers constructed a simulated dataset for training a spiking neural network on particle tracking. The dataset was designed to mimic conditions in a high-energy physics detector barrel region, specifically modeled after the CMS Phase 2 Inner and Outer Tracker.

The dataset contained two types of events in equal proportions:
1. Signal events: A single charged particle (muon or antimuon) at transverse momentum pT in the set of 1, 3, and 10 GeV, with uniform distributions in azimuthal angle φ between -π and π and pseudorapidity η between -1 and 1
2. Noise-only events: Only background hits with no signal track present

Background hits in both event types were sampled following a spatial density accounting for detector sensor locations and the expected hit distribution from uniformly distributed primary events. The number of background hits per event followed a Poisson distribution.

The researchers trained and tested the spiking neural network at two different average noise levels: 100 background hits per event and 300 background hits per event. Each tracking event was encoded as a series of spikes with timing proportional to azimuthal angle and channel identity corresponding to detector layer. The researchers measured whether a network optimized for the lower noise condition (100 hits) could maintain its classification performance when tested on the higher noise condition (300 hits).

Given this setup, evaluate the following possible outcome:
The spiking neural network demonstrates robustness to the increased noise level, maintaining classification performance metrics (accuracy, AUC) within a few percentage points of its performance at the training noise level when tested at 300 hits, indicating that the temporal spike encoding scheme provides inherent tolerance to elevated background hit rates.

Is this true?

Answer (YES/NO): NO